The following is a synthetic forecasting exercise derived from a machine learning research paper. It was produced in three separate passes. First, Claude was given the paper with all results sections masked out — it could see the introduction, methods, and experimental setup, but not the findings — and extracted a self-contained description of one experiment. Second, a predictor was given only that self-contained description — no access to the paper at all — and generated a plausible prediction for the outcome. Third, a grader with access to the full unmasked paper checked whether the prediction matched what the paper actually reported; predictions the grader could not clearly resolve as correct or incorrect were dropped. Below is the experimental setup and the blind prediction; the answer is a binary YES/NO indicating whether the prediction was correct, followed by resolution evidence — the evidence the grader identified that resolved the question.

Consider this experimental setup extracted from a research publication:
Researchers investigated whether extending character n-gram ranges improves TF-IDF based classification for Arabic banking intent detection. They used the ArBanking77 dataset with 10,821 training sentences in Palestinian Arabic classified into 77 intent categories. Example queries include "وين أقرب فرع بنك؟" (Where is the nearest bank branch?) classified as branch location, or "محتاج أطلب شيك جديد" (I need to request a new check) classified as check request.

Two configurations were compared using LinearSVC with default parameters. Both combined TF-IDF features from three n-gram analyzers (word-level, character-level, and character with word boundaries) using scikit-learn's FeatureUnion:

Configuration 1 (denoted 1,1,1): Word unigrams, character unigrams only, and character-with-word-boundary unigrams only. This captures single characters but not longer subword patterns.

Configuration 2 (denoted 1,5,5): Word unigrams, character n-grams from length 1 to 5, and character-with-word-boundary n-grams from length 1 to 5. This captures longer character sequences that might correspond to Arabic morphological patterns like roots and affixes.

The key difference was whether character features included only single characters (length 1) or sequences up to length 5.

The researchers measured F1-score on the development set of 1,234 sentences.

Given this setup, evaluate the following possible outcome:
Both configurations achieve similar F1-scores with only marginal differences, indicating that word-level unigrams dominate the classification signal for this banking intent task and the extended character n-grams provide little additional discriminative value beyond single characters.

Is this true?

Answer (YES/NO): NO